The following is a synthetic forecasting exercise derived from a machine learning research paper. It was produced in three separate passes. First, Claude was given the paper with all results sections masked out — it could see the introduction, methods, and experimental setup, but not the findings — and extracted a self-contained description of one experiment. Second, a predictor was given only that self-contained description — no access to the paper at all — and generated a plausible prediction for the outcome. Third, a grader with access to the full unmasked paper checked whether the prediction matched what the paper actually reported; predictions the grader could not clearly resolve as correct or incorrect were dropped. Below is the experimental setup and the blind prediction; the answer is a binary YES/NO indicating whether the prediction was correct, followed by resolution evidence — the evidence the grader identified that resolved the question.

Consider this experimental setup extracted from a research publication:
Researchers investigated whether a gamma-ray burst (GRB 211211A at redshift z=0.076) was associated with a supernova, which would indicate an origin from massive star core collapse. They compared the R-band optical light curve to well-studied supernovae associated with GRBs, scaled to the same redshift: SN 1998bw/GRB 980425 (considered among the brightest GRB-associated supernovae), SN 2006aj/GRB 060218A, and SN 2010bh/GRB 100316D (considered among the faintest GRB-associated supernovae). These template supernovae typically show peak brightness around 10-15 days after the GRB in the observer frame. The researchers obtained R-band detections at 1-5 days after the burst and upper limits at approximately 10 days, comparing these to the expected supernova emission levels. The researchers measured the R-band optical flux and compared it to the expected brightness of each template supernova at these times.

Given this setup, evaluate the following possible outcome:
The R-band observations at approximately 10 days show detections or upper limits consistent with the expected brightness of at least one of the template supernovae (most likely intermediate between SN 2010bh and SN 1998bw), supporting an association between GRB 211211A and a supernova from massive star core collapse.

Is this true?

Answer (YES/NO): NO